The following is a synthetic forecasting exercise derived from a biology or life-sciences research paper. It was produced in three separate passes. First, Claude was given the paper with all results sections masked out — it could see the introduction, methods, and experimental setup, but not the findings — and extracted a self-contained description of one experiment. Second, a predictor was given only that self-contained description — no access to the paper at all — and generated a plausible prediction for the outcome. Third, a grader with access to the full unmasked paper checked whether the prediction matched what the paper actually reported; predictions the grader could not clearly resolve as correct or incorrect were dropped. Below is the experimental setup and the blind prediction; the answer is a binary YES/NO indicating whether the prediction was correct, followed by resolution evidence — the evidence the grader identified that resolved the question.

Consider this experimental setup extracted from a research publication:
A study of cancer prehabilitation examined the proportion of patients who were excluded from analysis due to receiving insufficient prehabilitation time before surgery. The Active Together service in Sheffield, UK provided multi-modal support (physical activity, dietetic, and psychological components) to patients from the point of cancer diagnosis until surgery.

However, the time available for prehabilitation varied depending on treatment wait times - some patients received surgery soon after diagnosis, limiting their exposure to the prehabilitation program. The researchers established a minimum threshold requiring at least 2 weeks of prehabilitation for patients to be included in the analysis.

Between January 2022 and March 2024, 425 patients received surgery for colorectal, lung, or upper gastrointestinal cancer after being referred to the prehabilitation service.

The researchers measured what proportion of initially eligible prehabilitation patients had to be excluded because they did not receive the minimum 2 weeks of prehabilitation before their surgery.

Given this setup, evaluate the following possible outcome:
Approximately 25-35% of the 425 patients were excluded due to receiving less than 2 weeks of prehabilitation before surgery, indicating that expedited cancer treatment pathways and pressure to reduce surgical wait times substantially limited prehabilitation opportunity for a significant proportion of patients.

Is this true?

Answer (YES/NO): NO